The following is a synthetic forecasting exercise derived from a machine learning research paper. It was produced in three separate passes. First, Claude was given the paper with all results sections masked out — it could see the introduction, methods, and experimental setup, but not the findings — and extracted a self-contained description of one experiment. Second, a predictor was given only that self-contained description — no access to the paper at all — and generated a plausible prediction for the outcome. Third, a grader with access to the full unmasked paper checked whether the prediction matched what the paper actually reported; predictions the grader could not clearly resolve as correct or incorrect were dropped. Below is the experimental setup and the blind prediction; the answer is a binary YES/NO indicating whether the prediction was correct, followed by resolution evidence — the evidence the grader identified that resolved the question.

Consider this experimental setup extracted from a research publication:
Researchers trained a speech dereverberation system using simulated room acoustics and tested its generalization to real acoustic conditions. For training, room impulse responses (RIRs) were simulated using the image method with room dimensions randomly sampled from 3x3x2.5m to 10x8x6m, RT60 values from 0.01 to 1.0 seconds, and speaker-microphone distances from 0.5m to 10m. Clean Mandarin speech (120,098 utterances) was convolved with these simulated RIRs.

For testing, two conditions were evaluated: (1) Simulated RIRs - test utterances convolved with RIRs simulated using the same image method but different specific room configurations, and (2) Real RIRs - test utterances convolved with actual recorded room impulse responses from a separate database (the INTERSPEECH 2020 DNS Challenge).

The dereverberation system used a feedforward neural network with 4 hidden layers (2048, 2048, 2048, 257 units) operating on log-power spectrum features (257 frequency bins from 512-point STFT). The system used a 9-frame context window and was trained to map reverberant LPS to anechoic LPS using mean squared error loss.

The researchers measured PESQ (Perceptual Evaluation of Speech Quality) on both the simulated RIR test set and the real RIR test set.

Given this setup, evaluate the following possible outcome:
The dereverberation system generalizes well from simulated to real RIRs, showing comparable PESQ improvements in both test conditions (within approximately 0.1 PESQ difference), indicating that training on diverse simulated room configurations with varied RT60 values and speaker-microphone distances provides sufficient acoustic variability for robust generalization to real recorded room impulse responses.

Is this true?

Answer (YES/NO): NO